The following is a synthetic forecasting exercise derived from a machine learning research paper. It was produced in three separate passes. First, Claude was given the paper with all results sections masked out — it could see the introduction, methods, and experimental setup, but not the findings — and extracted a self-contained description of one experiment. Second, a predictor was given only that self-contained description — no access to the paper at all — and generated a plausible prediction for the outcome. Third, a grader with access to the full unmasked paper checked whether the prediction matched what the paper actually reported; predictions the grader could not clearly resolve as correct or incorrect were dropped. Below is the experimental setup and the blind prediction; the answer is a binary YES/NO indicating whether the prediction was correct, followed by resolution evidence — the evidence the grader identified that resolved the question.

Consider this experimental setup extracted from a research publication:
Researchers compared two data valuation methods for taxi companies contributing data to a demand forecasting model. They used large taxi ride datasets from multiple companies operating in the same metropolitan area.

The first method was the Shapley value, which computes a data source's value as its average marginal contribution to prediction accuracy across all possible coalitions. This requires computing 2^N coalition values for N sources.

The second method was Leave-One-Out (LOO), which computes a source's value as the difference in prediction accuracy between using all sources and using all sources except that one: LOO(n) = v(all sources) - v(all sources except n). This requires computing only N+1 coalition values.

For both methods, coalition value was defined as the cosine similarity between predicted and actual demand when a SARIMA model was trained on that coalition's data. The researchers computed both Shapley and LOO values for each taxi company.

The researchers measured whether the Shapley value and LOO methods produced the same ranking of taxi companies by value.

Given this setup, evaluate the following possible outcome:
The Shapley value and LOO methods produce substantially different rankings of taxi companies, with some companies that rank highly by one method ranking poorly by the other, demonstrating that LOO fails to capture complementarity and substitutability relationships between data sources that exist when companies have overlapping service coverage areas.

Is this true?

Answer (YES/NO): YES